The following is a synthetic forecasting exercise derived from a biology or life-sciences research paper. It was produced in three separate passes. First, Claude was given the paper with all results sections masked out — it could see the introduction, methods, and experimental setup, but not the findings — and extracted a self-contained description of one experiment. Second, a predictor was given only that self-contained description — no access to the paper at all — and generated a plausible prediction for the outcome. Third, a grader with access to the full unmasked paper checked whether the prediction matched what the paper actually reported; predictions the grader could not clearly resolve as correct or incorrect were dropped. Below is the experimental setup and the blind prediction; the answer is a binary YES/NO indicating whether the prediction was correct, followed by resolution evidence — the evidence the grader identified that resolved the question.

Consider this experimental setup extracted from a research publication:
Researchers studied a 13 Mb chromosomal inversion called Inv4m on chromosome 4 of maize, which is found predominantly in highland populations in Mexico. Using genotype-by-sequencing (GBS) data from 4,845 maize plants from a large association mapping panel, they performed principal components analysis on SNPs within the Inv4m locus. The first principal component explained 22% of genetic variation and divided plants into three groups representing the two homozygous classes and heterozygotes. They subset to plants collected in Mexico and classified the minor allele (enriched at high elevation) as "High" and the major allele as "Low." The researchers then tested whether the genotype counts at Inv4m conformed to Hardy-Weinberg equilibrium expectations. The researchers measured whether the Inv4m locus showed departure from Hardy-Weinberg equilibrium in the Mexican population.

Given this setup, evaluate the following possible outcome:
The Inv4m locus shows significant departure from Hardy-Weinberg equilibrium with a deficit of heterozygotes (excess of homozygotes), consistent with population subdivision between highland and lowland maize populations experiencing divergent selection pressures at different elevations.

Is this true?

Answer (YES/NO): YES